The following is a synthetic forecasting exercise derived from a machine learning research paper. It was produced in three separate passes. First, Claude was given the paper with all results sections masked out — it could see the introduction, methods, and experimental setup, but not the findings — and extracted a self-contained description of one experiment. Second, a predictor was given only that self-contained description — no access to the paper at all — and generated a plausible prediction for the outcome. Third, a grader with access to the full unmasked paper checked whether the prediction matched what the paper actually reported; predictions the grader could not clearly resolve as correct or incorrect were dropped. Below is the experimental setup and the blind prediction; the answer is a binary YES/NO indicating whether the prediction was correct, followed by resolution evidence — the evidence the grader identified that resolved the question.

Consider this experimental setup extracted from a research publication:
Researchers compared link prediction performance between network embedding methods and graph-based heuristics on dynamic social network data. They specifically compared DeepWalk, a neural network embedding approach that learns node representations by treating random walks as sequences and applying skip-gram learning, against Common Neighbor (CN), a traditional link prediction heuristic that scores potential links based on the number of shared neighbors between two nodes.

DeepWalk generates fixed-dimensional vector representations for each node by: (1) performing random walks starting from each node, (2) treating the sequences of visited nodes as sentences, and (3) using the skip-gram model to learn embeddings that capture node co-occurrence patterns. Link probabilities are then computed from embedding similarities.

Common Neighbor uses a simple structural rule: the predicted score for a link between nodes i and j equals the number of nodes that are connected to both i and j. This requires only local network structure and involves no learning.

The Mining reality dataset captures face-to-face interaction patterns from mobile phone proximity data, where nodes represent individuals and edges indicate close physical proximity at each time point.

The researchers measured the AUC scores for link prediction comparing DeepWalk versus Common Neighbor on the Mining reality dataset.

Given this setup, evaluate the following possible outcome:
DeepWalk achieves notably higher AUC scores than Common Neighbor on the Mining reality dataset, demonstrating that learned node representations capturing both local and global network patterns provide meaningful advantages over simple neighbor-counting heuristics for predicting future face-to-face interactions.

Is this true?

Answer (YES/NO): NO